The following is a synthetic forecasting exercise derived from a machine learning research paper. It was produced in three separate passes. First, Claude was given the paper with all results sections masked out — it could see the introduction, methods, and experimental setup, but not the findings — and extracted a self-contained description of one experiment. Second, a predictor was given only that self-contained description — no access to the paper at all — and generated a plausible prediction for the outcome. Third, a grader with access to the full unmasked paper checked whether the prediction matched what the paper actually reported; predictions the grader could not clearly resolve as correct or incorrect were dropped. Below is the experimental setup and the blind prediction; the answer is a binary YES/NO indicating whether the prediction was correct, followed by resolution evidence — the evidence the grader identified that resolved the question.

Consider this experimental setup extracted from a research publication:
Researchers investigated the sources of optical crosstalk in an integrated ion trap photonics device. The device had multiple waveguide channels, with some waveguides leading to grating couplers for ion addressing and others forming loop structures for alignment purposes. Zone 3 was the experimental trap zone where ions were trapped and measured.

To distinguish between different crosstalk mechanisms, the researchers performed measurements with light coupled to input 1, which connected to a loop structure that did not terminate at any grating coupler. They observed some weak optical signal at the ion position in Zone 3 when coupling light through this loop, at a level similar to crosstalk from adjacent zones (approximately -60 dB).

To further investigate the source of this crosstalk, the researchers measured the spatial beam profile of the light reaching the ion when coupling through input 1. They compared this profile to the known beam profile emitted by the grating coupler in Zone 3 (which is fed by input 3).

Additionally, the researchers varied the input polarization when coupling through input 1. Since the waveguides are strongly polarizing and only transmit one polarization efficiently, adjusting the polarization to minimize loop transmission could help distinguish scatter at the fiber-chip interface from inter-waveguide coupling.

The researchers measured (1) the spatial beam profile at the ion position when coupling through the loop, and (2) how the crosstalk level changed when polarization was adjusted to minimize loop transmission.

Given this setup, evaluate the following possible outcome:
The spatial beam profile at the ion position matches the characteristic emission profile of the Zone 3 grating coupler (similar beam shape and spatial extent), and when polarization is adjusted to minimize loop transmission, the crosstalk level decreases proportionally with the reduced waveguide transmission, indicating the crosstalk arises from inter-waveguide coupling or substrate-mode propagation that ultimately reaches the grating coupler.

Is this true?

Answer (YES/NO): YES